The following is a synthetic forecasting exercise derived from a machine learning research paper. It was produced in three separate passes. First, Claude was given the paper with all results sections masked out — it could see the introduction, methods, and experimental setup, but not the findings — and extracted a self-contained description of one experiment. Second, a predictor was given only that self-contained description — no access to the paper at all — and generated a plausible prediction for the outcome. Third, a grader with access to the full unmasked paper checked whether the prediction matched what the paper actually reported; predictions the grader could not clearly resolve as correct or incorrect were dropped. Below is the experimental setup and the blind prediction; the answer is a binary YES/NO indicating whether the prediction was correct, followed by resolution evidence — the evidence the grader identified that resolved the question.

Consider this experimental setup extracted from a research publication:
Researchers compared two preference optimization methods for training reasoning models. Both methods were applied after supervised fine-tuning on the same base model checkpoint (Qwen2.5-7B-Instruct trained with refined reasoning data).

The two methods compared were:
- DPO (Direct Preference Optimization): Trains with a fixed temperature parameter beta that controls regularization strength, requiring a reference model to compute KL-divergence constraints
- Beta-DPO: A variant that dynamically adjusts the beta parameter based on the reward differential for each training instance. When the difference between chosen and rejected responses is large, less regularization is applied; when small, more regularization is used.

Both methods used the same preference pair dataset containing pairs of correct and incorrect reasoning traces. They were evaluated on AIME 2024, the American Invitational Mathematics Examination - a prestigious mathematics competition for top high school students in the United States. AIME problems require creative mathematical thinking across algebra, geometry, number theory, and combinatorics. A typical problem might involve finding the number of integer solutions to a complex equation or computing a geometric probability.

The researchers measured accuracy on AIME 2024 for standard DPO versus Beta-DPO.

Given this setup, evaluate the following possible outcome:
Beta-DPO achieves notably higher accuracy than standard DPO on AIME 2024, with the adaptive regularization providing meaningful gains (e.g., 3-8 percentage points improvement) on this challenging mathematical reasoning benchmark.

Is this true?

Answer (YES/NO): NO